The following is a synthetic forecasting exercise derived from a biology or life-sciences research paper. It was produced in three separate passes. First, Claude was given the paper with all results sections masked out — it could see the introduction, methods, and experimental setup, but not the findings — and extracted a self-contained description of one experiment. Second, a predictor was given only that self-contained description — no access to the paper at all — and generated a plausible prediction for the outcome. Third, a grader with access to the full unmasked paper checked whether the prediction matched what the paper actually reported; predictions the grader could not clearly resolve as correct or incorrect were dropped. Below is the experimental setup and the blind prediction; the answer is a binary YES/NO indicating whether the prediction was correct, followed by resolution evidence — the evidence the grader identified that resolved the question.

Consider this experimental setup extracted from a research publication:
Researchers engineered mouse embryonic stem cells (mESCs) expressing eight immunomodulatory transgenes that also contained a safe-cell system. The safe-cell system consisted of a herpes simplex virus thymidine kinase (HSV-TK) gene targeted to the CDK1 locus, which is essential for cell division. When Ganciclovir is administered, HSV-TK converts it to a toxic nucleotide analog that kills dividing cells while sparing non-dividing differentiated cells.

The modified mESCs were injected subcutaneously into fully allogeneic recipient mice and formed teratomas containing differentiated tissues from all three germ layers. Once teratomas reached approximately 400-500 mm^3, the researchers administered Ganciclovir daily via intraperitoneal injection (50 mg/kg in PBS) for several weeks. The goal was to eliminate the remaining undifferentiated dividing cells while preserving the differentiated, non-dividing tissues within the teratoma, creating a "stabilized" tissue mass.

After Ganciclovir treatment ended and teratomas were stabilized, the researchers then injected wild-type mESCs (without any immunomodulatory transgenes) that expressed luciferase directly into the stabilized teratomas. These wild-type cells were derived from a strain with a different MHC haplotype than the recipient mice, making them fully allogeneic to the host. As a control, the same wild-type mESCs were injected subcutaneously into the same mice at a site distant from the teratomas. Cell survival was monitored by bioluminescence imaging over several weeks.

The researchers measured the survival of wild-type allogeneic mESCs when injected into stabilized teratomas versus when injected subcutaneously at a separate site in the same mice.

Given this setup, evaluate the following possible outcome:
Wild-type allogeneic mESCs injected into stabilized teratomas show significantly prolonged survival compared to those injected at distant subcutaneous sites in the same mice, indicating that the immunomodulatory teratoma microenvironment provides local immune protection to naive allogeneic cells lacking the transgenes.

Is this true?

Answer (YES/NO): YES